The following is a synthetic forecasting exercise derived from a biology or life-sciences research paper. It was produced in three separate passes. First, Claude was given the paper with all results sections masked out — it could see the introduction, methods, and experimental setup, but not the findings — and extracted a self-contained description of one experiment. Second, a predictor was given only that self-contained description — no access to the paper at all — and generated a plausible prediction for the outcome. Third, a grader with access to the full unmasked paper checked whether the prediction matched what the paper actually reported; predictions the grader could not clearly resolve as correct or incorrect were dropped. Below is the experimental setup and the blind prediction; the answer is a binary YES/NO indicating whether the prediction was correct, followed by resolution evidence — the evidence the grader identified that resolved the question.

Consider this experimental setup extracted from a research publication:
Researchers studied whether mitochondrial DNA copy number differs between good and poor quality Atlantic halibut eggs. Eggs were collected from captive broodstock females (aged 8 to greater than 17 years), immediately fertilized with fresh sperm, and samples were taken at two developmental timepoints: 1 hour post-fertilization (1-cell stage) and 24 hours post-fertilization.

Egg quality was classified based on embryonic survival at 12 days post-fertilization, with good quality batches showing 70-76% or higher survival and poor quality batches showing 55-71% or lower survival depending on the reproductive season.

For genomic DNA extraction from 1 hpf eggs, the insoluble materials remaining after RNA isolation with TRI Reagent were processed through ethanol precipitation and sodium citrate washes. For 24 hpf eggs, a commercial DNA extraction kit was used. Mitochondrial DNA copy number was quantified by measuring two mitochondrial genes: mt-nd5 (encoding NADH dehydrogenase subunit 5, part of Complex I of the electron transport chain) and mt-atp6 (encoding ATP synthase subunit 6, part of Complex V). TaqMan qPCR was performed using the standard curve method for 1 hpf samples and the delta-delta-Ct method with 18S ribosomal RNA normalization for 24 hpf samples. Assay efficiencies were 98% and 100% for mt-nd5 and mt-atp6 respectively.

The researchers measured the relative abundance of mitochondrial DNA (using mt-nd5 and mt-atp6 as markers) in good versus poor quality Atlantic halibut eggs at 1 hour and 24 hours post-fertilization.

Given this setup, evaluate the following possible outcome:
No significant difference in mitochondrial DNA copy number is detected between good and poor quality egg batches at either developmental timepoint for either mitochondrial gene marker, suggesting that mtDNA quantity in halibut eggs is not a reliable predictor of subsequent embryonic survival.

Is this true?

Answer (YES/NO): YES